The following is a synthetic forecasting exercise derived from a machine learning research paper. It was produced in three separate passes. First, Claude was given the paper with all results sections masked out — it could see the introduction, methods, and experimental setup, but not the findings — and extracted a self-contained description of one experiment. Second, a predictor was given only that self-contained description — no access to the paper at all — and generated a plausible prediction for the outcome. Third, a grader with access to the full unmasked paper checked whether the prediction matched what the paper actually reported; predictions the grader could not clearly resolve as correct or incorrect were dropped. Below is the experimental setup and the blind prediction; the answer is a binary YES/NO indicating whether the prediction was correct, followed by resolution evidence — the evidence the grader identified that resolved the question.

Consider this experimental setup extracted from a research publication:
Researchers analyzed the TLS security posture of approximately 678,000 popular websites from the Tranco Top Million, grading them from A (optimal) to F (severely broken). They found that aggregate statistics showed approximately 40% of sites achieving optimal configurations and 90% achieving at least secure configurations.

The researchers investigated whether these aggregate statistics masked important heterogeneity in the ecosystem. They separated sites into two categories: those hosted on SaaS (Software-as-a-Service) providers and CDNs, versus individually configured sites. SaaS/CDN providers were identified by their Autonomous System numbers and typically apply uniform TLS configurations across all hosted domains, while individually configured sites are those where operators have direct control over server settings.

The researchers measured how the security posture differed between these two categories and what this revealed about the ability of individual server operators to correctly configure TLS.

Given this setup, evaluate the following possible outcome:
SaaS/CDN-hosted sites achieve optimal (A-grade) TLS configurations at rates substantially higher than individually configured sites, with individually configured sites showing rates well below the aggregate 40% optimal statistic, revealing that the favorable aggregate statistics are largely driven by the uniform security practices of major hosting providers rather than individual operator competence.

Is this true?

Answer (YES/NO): YES